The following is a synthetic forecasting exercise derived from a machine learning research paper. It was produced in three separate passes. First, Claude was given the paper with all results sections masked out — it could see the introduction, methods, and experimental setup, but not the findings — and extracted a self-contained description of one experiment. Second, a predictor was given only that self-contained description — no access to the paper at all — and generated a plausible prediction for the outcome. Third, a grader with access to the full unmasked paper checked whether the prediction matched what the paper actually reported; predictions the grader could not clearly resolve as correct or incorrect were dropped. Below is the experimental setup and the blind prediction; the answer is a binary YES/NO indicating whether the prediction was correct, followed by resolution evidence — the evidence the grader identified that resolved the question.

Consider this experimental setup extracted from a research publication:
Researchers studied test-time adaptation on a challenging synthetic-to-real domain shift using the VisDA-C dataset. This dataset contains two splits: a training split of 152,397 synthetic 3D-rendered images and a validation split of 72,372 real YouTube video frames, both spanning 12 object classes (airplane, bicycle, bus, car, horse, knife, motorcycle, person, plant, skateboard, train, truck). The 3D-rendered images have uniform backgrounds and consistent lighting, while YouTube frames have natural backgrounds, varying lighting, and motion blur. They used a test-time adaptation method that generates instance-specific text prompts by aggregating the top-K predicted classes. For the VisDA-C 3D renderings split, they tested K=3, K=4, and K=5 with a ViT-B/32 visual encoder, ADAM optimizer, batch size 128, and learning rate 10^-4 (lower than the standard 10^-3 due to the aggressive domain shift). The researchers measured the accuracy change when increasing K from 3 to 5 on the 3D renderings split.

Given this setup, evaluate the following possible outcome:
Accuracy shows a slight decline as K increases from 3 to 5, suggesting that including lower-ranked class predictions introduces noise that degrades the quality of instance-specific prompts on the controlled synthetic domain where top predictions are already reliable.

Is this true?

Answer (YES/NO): NO